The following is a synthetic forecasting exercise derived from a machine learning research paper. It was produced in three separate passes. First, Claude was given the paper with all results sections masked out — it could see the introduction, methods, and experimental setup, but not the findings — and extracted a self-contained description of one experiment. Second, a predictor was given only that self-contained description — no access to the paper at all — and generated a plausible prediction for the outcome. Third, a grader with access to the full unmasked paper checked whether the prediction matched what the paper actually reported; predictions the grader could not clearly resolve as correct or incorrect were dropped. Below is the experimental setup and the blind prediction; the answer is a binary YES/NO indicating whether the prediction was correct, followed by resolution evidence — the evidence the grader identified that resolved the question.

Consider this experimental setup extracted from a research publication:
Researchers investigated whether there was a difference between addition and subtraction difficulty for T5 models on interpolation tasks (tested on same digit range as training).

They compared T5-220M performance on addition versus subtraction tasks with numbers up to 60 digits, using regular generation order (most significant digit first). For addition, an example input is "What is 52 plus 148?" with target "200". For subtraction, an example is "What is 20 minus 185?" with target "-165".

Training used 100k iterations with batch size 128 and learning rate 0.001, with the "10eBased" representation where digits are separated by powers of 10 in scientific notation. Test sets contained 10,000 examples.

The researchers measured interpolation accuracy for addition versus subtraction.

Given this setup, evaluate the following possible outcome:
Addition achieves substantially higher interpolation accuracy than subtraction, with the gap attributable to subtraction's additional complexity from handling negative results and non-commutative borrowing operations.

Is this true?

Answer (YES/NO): NO